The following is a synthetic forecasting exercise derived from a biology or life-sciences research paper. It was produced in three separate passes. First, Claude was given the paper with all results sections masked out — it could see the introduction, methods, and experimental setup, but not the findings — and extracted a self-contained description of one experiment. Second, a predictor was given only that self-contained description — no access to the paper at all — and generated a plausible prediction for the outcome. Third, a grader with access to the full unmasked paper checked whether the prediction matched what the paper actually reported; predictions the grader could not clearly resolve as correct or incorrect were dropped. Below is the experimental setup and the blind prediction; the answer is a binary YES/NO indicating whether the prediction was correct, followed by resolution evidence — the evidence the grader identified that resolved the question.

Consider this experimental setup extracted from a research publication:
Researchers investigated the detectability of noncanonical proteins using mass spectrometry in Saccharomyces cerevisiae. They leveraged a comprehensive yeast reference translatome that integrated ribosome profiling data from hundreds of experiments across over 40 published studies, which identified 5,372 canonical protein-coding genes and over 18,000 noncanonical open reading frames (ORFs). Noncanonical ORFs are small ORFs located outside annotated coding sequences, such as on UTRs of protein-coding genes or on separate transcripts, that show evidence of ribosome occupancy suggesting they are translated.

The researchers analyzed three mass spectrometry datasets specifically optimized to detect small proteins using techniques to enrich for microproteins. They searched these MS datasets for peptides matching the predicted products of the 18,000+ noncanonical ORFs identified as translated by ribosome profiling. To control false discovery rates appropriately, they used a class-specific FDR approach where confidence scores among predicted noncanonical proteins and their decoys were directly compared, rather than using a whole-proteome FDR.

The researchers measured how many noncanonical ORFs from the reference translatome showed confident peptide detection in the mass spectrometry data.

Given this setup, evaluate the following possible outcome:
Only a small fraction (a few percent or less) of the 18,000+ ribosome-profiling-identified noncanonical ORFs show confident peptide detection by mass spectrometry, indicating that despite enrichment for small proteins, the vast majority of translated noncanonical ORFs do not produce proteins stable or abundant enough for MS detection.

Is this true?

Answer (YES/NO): YES